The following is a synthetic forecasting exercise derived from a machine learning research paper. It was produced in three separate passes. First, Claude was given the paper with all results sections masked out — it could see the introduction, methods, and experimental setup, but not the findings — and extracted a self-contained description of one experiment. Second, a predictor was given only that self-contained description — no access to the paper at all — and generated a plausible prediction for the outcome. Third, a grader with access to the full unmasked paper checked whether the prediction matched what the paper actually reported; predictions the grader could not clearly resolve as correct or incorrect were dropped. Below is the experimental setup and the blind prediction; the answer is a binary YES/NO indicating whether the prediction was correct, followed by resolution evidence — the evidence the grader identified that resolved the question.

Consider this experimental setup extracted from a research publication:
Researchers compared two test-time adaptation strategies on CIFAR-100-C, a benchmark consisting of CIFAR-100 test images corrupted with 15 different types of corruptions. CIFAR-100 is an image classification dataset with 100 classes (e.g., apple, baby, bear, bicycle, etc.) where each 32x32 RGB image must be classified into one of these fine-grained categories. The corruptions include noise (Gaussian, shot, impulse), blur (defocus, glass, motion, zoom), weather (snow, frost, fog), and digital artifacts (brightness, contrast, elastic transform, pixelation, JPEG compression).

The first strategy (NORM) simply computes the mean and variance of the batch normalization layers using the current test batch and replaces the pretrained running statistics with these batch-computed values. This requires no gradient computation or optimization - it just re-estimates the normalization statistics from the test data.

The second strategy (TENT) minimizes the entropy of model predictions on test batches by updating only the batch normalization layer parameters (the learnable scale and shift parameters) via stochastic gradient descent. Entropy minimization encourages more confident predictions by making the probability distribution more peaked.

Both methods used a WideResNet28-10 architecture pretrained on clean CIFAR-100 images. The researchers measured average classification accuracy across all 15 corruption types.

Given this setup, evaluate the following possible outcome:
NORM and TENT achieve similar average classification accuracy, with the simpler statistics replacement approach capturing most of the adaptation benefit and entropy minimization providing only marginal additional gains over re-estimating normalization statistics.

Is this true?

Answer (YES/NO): NO